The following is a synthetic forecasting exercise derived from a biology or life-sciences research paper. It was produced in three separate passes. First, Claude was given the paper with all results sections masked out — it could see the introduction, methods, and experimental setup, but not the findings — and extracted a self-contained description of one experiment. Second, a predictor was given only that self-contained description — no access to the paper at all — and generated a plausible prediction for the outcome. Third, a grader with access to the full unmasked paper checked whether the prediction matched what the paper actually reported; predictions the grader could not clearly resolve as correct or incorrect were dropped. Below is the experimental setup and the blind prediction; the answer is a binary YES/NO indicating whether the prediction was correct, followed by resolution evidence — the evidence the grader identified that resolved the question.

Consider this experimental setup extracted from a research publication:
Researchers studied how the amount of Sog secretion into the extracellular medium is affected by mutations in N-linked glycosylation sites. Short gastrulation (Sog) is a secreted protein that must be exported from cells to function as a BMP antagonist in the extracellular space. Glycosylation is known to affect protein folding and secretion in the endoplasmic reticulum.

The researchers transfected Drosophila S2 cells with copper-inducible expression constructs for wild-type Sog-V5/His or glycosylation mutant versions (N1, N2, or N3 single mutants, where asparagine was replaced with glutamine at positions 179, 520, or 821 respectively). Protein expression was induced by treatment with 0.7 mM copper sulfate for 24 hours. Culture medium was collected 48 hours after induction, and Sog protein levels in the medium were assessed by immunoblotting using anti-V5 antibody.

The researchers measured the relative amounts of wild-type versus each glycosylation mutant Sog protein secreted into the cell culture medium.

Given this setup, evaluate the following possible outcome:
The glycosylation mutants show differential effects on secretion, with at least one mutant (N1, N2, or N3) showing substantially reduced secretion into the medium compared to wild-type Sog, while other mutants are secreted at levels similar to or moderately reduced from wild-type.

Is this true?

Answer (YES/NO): NO